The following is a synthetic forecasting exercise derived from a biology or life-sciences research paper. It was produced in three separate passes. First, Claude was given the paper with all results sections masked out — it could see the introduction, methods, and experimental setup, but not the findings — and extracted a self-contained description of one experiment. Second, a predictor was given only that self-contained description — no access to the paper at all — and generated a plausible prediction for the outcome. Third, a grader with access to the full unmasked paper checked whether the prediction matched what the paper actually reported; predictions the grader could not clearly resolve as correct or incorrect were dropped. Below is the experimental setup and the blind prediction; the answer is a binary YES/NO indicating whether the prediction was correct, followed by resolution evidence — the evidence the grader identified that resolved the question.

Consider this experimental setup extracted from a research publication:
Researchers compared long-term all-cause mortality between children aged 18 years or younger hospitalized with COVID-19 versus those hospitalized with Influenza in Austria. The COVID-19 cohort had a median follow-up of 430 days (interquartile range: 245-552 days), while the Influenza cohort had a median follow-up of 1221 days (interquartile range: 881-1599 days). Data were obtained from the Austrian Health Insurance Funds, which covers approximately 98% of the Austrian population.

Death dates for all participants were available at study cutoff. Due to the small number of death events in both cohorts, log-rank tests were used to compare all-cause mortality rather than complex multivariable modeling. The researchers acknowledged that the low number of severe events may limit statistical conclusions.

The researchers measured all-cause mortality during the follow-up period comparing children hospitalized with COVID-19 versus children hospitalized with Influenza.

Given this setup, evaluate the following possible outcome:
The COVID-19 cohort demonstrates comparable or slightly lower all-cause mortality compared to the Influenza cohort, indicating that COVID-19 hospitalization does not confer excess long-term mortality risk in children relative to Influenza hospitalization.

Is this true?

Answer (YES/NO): NO